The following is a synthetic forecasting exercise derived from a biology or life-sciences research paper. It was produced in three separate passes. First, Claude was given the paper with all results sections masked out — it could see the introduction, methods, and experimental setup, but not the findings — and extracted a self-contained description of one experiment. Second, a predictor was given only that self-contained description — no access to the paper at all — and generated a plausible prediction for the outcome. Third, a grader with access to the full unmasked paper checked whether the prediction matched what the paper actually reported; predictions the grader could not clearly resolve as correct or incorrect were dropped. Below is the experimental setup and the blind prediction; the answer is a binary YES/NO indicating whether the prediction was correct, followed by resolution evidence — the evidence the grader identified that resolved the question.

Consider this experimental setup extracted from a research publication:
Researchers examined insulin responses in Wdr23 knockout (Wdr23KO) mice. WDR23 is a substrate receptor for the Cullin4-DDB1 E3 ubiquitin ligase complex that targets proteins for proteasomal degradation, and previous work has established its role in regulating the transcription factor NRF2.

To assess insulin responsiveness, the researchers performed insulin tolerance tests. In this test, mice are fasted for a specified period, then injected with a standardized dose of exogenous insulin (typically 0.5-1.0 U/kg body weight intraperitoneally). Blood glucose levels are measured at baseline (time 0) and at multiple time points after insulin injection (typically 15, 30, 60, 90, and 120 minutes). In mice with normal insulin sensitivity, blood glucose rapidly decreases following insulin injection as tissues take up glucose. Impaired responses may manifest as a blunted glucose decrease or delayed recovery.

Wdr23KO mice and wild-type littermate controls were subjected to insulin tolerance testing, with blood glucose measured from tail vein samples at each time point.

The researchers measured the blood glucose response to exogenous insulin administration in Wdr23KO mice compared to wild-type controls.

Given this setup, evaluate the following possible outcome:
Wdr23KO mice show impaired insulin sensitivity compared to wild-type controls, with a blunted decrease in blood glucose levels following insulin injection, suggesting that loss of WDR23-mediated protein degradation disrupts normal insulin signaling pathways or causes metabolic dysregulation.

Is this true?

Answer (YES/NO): YES